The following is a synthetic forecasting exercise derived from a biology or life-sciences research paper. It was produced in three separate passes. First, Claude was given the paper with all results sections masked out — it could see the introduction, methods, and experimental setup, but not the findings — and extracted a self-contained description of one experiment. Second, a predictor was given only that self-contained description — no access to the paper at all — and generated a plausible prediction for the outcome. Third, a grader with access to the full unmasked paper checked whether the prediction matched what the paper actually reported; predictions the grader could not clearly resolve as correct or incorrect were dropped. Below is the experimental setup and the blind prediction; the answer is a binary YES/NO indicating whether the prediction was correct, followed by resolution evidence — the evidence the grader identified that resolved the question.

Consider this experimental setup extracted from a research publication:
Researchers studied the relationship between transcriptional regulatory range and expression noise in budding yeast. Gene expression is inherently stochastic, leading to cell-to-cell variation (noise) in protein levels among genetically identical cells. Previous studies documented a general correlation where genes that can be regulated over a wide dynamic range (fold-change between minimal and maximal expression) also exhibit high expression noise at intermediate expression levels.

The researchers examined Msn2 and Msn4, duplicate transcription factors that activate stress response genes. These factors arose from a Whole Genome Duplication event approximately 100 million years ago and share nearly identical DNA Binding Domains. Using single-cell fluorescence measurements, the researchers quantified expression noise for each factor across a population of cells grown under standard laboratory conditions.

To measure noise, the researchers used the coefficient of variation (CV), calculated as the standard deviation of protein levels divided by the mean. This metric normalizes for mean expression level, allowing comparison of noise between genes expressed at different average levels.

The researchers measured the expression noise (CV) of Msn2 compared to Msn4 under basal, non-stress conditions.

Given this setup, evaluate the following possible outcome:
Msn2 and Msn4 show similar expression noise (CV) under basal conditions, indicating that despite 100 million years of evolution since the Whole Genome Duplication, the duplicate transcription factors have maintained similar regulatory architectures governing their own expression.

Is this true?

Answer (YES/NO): NO